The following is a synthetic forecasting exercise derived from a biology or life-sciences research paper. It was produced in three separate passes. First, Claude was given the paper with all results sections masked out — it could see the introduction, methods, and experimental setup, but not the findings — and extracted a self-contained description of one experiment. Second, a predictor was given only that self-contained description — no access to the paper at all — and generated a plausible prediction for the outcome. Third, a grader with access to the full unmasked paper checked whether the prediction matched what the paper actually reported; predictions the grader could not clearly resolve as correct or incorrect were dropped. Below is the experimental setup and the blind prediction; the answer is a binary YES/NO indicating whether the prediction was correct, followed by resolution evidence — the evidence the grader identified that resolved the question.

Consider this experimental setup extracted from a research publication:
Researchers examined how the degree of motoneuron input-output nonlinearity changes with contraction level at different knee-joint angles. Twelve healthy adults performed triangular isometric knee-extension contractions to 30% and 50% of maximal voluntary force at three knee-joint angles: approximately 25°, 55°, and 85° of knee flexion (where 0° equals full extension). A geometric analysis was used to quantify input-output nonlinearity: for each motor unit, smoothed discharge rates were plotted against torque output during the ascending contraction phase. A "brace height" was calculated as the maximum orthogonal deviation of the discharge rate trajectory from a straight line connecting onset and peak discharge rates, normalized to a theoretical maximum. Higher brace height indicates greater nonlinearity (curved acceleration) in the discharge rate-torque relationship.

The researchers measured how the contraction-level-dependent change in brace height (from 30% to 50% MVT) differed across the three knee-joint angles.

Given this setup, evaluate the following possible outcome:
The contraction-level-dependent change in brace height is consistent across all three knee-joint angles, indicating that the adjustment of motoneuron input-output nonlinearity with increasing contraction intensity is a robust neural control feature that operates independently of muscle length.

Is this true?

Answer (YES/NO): NO